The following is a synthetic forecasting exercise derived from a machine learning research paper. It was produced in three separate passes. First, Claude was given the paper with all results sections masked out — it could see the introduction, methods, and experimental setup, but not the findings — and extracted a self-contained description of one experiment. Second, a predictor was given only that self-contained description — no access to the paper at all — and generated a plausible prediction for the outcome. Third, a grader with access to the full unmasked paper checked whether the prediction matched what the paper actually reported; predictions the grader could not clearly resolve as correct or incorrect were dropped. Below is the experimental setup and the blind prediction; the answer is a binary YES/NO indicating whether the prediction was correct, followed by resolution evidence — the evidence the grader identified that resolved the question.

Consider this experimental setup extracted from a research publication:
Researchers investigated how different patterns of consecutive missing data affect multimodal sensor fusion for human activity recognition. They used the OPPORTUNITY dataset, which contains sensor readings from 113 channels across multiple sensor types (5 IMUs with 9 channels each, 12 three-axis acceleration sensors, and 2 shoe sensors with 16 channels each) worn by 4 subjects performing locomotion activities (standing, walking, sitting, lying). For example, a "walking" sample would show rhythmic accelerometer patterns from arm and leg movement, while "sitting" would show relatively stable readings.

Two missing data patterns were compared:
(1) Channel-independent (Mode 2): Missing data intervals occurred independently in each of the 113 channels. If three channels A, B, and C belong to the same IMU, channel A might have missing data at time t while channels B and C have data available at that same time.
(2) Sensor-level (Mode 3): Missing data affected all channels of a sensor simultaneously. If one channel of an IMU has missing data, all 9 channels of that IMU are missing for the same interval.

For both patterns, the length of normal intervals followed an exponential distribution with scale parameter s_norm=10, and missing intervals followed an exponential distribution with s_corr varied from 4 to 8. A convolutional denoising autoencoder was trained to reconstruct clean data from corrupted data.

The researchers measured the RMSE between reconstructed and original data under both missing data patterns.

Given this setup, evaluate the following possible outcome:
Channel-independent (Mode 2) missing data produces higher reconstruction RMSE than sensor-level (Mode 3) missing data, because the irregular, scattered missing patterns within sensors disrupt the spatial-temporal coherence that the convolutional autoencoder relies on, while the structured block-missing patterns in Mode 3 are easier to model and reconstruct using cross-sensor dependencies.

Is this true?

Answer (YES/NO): NO